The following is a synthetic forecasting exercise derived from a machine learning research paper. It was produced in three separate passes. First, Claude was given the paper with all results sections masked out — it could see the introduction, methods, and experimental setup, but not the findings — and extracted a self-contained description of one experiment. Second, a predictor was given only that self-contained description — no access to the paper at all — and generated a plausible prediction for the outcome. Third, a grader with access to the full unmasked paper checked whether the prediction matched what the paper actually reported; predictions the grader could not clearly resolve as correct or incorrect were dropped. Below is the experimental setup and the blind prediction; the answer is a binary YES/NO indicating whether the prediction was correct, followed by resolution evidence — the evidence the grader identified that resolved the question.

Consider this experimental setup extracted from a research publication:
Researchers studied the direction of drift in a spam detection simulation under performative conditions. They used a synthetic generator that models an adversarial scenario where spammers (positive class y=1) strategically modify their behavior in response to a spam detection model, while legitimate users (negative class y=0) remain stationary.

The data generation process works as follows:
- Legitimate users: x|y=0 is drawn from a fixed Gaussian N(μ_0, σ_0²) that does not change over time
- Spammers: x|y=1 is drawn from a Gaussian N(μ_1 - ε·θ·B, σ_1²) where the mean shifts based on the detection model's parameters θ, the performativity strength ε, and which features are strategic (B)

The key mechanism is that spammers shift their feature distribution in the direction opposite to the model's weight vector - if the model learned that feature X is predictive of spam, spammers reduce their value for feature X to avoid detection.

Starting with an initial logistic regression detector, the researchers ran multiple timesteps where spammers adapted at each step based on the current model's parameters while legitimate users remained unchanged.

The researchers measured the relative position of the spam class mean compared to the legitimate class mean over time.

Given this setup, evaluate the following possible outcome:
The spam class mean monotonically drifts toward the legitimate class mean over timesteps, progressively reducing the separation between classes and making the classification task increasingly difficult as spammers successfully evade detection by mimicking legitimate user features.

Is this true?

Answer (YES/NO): NO